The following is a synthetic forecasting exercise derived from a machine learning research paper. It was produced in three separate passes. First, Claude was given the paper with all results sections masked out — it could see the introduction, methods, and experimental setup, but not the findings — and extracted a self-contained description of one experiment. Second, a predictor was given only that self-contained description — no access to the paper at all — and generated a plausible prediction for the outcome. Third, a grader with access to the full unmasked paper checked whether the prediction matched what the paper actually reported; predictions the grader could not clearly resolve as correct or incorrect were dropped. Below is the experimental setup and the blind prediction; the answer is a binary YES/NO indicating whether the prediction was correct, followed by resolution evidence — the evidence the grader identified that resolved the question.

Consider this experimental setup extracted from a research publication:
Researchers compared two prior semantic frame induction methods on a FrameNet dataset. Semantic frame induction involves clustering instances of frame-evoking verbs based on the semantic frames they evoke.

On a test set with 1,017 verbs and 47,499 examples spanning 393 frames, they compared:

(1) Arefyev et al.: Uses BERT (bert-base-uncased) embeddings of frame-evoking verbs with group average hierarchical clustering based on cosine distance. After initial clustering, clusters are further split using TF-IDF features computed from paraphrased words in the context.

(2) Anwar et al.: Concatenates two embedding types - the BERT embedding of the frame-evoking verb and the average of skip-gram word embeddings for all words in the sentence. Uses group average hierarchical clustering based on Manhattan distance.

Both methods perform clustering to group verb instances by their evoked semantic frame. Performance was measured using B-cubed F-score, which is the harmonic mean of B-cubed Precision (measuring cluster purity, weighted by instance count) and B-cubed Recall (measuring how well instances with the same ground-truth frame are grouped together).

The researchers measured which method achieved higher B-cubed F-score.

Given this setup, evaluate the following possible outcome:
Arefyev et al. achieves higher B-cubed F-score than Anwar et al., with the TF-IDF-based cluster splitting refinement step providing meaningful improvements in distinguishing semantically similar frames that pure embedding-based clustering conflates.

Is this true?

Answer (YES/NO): YES